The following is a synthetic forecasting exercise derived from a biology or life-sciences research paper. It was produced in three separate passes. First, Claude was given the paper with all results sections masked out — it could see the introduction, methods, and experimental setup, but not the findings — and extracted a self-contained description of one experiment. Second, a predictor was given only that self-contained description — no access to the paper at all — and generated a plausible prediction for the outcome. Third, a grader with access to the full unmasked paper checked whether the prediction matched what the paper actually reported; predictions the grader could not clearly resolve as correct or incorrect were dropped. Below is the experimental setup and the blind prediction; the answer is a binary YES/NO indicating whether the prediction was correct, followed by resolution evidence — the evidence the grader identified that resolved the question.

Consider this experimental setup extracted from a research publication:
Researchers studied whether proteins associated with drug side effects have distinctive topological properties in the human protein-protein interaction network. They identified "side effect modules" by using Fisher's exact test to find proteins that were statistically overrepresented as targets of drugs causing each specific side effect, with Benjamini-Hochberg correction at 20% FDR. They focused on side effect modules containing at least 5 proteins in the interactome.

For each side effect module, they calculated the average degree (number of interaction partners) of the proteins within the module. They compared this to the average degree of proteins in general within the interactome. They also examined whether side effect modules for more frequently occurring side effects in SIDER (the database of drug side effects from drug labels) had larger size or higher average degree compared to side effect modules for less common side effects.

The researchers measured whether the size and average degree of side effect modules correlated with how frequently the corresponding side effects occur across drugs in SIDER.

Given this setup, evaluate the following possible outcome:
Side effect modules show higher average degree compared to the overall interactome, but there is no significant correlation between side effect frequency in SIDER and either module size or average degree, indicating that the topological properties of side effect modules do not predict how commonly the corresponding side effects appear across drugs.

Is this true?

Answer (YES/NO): NO